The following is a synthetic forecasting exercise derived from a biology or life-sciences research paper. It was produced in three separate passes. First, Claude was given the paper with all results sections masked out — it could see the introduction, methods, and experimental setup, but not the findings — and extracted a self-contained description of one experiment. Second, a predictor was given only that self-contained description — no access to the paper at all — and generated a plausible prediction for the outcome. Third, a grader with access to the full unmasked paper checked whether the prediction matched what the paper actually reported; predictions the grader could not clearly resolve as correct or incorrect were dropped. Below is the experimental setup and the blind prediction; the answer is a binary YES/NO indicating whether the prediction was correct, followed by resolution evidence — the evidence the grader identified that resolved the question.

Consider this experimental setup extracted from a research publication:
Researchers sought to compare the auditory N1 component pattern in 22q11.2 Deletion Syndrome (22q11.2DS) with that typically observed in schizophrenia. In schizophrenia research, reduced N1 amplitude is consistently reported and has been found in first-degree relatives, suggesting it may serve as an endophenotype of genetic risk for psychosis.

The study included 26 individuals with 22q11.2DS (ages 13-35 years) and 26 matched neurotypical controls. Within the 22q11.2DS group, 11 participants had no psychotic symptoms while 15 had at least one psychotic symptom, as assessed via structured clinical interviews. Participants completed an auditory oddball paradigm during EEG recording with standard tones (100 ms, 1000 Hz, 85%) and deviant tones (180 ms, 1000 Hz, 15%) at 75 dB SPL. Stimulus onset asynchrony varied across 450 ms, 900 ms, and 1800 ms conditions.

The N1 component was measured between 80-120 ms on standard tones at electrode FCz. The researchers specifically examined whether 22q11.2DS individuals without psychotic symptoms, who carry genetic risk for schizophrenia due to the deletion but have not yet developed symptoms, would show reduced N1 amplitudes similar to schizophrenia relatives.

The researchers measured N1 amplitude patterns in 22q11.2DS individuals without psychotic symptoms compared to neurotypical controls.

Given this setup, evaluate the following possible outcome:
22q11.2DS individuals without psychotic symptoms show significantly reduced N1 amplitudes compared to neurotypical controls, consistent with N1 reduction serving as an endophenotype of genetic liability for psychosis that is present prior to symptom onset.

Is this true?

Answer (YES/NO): NO